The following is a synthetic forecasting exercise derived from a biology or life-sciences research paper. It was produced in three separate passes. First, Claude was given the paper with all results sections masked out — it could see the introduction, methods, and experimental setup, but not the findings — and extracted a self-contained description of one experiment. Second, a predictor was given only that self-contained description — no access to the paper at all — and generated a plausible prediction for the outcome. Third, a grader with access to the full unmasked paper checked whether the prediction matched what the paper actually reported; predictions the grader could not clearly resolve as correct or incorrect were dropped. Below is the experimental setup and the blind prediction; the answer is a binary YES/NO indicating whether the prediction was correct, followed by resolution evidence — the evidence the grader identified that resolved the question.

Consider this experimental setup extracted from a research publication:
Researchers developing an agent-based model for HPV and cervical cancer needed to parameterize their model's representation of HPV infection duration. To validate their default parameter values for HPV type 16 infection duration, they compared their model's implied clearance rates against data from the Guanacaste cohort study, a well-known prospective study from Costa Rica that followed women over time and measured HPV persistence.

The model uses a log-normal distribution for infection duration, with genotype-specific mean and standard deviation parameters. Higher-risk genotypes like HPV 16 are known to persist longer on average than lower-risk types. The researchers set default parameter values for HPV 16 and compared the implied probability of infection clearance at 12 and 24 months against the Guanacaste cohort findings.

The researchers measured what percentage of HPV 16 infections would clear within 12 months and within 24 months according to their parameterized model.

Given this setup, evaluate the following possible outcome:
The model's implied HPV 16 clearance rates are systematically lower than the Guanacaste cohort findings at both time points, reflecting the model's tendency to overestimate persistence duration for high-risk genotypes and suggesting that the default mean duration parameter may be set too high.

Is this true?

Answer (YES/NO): NO